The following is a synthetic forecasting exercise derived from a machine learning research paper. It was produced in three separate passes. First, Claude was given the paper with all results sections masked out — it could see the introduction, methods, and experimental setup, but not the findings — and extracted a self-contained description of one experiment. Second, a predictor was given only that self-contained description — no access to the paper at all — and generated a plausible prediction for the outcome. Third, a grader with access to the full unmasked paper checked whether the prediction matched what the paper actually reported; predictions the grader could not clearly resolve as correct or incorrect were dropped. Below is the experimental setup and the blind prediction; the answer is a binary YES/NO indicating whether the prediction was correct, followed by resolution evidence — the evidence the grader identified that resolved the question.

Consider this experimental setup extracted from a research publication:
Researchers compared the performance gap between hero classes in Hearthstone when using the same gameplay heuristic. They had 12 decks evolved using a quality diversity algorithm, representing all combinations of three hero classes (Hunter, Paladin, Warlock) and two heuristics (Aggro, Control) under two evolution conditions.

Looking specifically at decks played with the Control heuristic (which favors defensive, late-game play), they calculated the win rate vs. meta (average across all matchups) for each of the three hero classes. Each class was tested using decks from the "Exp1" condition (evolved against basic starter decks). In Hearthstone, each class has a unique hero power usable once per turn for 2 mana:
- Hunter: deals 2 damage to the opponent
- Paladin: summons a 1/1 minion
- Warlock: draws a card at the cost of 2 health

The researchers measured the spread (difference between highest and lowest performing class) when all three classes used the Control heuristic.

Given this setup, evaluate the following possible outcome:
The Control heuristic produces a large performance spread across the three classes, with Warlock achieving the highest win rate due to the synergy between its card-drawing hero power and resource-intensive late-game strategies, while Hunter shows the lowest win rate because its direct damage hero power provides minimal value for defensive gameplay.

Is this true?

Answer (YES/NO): NO